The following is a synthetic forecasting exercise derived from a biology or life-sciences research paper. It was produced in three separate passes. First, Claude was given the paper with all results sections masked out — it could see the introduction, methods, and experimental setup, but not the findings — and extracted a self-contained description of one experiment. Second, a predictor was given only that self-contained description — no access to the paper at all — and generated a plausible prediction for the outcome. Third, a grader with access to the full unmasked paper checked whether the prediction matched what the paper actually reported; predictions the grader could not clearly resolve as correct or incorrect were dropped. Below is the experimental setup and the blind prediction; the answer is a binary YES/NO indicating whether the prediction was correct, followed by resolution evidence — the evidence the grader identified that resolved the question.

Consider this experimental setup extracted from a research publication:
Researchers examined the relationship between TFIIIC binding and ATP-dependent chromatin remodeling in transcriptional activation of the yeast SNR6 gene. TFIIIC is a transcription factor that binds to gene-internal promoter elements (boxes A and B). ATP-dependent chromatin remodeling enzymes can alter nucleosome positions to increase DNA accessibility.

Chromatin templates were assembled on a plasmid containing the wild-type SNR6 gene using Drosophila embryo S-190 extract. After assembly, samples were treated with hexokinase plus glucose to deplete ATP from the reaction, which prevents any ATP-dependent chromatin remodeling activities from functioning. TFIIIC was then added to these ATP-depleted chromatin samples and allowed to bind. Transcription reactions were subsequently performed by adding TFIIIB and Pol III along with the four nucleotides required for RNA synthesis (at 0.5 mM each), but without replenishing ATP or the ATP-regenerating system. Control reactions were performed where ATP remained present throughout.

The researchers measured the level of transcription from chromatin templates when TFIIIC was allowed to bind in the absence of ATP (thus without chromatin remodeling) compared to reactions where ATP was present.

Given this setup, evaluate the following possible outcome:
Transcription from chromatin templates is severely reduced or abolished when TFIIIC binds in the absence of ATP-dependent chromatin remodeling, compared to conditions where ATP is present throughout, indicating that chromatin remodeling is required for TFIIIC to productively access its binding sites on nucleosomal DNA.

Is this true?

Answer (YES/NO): NO